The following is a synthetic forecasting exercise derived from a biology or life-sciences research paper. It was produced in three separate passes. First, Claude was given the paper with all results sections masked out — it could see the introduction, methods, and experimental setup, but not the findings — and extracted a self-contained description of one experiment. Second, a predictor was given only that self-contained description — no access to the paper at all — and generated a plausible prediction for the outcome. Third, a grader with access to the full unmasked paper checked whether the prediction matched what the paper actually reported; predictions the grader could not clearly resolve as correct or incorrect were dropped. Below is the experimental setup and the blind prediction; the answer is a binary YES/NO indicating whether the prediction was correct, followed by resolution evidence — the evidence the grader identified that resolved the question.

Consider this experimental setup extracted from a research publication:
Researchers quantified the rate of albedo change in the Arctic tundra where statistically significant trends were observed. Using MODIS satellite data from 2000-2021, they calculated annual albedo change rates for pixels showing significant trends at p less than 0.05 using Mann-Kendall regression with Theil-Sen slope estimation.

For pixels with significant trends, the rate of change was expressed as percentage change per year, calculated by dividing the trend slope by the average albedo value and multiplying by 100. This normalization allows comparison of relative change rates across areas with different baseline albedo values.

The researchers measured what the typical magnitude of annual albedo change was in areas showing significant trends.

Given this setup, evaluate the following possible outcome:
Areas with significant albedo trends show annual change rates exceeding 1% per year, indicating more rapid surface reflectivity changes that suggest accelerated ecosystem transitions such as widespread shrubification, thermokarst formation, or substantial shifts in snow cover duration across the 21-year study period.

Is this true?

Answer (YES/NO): NO